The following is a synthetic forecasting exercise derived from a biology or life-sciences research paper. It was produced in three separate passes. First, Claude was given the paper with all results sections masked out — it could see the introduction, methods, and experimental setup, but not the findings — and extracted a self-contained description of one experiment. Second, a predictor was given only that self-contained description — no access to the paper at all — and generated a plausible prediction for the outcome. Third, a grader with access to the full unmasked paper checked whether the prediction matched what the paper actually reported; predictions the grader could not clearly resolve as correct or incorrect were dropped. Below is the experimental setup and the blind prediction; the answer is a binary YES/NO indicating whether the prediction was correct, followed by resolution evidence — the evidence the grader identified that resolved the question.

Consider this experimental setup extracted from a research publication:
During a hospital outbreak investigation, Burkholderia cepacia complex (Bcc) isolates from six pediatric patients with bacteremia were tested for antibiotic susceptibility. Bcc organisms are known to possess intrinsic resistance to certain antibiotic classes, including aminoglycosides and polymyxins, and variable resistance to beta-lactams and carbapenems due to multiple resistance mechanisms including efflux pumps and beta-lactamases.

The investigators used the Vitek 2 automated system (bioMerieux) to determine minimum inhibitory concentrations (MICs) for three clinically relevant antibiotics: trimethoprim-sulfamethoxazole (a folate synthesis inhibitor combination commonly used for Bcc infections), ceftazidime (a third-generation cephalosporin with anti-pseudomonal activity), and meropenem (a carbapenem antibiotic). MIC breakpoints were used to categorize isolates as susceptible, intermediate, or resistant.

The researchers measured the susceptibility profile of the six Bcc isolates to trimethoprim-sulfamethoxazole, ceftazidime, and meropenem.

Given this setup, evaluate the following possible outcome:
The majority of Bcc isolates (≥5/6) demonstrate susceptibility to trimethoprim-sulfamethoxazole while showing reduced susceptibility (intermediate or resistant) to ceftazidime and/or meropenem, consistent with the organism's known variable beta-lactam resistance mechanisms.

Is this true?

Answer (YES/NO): YES